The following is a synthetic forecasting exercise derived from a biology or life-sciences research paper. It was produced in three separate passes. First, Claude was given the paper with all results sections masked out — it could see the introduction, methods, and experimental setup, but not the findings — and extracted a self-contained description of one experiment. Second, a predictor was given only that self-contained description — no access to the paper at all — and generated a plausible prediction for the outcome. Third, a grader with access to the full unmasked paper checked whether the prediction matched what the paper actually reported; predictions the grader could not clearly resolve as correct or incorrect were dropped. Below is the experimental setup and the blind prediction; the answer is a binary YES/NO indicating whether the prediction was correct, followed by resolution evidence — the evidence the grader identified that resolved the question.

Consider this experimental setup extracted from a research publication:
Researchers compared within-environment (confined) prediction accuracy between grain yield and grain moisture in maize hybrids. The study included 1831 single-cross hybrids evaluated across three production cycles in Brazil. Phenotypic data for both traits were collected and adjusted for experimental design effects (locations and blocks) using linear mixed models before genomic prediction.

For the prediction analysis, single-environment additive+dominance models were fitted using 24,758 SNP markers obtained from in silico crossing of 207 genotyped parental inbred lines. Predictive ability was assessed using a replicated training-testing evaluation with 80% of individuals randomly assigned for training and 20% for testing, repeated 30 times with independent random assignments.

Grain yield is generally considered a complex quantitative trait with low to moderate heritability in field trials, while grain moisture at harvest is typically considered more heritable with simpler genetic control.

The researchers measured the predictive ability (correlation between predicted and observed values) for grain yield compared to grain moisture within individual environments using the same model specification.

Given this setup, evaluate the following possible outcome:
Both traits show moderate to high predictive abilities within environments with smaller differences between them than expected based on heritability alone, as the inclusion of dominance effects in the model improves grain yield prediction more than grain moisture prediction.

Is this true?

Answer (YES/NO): YES